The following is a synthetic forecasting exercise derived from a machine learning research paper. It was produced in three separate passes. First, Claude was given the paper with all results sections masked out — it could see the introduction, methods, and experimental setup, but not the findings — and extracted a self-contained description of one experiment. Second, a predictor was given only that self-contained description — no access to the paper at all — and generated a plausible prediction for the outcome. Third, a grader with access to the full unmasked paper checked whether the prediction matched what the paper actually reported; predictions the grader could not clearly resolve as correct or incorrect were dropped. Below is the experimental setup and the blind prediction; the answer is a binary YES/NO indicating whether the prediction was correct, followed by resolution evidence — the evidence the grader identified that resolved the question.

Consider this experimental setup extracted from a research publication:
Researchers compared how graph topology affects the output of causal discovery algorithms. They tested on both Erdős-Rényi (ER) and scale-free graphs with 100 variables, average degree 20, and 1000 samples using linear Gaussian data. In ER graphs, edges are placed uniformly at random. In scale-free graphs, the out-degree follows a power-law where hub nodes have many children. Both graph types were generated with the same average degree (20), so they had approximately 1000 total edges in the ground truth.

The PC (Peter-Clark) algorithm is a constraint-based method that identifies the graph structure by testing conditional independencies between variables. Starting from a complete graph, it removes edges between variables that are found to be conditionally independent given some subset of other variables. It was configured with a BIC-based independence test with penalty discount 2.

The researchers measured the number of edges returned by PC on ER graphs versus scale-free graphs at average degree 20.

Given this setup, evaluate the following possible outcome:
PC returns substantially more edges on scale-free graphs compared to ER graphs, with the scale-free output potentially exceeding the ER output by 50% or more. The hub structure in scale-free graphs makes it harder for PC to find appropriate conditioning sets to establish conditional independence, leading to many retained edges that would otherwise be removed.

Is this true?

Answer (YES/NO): NO